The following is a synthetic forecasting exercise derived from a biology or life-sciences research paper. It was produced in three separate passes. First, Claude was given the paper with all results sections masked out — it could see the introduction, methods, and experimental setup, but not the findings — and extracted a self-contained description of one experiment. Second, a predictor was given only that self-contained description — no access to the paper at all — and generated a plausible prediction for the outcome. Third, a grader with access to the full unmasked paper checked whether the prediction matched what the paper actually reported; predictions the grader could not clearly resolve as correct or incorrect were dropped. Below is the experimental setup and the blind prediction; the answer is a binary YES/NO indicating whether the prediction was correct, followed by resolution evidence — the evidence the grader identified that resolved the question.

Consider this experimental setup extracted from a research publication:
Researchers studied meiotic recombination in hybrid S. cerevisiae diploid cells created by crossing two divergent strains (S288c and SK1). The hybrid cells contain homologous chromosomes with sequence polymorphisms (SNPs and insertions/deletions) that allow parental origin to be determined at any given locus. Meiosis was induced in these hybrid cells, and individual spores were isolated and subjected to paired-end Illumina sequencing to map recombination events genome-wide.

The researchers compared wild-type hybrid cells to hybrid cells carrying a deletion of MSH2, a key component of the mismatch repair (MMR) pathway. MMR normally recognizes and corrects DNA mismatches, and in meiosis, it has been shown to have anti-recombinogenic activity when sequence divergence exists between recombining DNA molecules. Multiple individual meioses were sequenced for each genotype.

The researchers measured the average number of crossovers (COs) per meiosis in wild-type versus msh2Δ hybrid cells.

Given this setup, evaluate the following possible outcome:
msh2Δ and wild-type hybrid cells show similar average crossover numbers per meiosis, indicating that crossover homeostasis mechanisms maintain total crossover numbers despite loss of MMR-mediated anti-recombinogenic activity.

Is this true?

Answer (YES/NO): NO